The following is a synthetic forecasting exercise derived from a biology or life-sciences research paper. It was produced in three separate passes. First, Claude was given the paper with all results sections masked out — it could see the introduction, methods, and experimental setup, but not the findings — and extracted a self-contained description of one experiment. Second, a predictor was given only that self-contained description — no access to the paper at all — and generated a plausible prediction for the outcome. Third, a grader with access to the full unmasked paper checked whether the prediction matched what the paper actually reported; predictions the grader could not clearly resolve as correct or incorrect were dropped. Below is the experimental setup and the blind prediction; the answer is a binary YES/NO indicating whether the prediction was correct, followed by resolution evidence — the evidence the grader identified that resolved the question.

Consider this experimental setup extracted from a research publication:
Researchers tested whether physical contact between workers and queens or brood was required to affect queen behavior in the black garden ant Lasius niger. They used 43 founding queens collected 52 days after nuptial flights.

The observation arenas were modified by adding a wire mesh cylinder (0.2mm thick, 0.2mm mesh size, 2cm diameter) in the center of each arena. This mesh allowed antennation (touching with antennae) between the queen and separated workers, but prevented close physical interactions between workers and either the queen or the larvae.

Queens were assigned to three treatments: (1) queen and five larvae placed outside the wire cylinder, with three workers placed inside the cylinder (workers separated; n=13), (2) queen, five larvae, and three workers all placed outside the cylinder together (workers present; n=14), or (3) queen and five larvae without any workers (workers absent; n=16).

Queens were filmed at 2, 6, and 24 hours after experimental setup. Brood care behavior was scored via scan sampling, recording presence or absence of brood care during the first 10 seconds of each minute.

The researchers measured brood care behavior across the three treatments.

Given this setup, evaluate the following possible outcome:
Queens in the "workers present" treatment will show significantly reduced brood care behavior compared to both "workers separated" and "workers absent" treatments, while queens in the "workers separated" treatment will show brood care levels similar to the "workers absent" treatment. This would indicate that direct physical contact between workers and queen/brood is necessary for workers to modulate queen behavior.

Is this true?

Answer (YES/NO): YES